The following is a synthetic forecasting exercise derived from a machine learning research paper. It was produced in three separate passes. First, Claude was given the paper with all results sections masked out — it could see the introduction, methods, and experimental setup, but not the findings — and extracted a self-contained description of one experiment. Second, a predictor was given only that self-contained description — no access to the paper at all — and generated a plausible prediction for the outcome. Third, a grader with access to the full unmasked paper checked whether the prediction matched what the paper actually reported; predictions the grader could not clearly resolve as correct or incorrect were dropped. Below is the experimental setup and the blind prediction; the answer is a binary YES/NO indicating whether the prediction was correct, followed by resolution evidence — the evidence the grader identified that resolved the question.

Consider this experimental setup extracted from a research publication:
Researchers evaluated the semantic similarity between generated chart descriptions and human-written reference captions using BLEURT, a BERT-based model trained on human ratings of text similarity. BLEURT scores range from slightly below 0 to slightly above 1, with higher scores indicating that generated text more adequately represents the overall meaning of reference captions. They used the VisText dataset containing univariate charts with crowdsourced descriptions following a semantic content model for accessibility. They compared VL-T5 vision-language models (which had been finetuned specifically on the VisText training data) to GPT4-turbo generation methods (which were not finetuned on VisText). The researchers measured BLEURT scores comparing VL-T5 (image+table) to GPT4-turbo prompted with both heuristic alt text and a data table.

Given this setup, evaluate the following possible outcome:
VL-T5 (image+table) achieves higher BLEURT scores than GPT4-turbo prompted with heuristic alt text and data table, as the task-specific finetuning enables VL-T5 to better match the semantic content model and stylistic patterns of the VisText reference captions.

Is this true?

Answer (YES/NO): NO